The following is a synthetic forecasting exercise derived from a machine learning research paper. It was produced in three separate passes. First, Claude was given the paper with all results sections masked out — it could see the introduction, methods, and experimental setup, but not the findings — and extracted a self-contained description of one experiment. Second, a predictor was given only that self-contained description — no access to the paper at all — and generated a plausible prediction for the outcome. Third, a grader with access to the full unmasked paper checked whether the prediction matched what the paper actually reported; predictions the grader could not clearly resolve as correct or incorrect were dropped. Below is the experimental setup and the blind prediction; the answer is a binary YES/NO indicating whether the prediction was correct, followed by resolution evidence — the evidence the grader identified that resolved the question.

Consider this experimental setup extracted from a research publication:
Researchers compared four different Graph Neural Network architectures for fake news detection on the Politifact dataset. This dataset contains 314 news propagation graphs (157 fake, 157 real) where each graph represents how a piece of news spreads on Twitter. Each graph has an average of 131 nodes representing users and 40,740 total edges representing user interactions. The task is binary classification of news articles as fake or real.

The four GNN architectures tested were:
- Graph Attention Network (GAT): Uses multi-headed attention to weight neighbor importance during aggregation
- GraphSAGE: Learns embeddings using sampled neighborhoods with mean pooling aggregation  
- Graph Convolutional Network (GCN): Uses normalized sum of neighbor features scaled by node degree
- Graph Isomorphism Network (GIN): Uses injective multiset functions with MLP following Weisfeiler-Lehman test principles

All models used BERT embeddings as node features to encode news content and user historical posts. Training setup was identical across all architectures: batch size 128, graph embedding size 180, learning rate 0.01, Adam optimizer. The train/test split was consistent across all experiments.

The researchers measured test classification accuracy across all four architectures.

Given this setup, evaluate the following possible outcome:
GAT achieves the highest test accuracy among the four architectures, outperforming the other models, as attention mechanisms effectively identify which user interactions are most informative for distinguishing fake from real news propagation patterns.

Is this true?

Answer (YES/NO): NO